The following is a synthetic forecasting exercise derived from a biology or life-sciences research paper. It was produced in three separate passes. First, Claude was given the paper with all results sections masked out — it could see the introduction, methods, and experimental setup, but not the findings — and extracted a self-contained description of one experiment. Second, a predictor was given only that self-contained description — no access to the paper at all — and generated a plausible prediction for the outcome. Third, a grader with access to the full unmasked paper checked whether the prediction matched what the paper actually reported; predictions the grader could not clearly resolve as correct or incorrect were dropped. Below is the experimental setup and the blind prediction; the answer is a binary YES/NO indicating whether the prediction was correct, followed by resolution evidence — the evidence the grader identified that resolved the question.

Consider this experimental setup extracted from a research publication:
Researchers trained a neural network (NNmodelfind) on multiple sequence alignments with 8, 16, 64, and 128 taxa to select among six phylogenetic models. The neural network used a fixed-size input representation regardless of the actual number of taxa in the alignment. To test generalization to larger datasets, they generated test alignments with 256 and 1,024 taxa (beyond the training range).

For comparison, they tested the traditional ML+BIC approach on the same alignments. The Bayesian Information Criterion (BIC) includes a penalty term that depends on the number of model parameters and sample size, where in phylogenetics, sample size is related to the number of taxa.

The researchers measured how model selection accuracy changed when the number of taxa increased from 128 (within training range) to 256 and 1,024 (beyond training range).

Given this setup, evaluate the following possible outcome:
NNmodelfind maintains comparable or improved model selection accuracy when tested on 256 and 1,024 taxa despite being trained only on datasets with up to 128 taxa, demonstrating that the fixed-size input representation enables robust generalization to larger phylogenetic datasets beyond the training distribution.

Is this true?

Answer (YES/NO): YES